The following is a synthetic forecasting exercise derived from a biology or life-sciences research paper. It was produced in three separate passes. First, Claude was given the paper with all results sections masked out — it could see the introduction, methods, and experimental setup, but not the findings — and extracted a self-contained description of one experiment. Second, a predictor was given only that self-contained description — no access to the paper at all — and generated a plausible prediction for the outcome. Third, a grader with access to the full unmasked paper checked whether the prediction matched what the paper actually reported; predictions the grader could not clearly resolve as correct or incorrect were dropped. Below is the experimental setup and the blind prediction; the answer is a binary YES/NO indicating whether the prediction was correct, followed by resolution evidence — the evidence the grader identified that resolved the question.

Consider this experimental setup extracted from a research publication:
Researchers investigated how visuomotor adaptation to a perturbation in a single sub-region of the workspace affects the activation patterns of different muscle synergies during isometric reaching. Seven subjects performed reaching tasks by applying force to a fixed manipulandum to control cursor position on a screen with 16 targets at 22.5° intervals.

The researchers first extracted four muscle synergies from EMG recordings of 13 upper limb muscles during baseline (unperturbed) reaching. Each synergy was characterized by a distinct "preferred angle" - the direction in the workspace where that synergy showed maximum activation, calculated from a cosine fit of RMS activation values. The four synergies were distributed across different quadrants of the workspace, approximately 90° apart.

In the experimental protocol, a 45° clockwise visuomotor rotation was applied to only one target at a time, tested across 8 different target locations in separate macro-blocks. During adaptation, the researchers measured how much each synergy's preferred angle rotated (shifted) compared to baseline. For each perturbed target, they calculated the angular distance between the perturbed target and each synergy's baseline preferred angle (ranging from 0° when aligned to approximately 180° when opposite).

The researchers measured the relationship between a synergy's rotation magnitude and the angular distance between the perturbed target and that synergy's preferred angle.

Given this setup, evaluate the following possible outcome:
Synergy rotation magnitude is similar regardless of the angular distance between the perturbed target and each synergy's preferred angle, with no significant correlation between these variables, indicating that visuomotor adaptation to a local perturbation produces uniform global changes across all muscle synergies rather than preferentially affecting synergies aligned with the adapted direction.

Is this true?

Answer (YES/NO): NO